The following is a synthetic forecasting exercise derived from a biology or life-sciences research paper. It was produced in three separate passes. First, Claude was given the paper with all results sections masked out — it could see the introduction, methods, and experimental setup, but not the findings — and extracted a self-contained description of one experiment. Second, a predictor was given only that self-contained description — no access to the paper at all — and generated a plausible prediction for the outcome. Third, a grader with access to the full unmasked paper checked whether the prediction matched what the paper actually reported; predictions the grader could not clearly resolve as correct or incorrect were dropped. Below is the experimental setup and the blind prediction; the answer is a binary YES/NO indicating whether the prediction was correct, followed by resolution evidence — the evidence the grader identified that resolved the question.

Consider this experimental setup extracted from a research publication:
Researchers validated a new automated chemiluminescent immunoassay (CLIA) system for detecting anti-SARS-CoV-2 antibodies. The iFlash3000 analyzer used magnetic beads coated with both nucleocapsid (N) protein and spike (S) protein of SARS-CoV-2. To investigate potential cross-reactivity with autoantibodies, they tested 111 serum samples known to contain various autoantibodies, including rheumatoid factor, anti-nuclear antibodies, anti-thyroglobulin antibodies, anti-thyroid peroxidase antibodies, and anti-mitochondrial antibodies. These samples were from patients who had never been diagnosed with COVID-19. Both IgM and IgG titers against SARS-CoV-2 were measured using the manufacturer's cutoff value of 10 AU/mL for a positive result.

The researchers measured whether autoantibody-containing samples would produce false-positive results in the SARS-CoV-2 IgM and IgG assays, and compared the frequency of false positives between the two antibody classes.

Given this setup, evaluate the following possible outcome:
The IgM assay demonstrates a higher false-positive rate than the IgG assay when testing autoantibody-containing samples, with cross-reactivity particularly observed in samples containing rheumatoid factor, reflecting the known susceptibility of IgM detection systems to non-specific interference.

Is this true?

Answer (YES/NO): YES